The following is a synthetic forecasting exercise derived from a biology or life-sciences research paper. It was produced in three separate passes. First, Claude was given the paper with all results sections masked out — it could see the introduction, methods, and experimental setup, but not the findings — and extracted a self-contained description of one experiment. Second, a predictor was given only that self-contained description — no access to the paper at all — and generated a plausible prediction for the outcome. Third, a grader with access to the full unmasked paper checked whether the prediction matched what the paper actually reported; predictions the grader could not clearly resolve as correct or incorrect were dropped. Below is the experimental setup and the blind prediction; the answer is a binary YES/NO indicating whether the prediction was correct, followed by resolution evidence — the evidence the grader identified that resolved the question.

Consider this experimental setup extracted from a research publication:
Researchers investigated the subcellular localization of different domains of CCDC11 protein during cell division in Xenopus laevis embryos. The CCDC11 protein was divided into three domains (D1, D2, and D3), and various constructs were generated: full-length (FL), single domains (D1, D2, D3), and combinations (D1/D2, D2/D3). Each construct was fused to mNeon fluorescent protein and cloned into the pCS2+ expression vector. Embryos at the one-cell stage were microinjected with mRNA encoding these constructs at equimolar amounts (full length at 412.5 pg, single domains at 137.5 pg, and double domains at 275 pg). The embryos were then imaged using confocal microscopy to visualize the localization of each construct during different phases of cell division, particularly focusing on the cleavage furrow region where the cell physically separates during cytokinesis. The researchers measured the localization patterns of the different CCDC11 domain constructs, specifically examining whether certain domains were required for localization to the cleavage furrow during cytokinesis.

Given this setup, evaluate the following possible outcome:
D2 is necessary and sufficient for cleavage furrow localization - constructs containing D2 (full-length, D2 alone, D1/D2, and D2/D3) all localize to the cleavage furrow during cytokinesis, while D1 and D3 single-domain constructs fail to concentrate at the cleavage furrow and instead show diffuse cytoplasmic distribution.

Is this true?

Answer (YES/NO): NO